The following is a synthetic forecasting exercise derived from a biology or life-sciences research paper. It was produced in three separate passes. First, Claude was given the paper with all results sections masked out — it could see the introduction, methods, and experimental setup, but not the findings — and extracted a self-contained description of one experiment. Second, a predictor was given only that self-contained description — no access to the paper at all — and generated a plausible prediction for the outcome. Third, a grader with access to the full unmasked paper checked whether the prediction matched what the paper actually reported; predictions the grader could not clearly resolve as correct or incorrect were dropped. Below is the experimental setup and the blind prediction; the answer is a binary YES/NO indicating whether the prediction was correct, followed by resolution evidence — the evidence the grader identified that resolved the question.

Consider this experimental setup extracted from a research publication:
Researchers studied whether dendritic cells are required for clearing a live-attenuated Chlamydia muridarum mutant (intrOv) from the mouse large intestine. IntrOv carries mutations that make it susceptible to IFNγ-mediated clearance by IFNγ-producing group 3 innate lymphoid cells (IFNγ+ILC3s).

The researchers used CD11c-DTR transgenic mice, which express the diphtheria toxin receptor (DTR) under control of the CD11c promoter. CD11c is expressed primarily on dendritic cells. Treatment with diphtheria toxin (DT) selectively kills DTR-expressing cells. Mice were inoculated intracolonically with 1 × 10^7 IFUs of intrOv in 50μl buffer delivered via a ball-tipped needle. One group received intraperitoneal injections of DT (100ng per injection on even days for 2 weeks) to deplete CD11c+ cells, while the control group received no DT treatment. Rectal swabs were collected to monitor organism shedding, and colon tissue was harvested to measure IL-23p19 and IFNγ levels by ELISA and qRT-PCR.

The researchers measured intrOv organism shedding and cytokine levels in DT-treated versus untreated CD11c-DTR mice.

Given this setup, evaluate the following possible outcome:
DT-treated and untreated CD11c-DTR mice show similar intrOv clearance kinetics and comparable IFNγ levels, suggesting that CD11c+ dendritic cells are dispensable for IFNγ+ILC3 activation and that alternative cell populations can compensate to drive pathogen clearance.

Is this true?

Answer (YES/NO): NO